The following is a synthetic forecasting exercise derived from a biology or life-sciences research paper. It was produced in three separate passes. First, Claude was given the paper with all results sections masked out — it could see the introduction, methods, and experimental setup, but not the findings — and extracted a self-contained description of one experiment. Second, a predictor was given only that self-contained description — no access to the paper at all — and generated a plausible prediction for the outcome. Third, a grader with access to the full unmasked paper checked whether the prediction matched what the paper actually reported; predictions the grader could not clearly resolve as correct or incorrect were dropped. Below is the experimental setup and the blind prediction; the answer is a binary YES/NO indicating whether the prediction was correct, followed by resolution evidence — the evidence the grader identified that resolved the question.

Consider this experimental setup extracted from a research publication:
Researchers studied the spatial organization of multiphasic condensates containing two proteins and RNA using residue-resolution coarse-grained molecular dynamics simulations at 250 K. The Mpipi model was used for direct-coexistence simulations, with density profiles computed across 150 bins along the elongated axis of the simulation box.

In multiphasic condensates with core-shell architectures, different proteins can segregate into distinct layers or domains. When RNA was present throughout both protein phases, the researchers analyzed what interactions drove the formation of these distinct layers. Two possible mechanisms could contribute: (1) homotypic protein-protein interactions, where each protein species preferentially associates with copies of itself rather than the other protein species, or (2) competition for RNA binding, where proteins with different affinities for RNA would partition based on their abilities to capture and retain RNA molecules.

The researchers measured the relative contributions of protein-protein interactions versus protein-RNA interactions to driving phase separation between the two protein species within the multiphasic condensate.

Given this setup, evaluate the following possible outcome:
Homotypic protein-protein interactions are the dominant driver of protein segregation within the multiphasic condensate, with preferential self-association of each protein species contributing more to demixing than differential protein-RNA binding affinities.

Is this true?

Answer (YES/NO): NO